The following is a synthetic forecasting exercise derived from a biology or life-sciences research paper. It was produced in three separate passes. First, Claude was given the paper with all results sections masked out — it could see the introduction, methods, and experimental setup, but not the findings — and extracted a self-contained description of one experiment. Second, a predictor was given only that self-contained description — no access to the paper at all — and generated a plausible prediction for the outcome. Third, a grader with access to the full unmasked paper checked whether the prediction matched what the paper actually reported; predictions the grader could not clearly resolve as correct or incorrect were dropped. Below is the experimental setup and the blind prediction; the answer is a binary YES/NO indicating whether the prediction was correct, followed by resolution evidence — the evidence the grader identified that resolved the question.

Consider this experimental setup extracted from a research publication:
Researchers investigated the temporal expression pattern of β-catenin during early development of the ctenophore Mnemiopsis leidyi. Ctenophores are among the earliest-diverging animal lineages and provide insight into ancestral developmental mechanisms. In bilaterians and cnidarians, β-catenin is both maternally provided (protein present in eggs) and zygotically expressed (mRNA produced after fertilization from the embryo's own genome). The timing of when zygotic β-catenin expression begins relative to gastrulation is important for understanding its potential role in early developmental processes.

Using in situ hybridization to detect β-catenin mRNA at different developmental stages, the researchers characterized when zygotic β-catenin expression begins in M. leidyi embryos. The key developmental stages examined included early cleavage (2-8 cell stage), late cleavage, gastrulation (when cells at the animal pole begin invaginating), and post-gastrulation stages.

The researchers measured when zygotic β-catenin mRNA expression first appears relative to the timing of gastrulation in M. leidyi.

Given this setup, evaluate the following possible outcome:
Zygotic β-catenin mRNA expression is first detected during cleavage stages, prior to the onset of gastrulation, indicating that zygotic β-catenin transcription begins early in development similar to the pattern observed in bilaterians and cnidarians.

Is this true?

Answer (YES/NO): NO